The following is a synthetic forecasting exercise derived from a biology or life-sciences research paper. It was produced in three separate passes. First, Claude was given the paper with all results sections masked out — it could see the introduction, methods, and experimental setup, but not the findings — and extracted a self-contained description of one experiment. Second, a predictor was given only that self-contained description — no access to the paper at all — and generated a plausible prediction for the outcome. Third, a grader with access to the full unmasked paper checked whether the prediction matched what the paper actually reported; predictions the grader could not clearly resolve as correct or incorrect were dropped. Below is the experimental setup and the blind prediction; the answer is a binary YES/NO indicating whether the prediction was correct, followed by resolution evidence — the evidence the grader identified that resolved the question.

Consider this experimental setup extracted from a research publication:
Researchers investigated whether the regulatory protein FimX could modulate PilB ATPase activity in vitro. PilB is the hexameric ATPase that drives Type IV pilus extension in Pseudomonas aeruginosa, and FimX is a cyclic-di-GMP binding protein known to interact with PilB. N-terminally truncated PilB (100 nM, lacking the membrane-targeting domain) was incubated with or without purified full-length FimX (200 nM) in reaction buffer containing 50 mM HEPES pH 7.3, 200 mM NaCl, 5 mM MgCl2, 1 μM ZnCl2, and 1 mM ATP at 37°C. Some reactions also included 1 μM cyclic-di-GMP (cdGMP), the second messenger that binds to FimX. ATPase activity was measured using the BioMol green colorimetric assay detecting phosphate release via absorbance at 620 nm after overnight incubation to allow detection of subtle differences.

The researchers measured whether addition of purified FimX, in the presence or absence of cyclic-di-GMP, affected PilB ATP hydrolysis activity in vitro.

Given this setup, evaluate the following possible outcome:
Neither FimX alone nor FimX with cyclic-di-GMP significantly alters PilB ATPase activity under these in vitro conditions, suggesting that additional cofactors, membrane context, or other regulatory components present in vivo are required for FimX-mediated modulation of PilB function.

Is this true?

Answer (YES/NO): NO